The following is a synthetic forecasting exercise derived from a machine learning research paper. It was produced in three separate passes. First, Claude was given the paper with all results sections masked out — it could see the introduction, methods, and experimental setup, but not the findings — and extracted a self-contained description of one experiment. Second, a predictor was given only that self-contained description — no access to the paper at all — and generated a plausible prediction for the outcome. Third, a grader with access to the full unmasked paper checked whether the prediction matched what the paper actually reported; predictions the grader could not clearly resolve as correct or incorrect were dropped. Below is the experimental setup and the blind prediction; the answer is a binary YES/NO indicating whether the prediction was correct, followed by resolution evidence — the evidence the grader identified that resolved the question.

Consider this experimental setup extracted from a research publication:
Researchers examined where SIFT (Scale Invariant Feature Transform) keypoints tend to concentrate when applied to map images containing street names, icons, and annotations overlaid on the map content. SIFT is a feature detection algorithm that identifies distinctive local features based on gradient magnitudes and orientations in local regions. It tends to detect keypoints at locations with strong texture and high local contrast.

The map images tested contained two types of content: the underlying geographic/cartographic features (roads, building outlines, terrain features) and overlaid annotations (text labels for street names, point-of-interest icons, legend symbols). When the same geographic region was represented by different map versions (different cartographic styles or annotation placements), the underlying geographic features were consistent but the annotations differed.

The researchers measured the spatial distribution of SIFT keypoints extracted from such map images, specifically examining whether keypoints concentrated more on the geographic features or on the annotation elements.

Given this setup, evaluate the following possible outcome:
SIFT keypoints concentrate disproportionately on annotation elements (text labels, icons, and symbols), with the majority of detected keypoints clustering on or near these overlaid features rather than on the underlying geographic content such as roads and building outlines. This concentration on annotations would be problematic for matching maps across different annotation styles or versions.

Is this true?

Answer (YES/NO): YES